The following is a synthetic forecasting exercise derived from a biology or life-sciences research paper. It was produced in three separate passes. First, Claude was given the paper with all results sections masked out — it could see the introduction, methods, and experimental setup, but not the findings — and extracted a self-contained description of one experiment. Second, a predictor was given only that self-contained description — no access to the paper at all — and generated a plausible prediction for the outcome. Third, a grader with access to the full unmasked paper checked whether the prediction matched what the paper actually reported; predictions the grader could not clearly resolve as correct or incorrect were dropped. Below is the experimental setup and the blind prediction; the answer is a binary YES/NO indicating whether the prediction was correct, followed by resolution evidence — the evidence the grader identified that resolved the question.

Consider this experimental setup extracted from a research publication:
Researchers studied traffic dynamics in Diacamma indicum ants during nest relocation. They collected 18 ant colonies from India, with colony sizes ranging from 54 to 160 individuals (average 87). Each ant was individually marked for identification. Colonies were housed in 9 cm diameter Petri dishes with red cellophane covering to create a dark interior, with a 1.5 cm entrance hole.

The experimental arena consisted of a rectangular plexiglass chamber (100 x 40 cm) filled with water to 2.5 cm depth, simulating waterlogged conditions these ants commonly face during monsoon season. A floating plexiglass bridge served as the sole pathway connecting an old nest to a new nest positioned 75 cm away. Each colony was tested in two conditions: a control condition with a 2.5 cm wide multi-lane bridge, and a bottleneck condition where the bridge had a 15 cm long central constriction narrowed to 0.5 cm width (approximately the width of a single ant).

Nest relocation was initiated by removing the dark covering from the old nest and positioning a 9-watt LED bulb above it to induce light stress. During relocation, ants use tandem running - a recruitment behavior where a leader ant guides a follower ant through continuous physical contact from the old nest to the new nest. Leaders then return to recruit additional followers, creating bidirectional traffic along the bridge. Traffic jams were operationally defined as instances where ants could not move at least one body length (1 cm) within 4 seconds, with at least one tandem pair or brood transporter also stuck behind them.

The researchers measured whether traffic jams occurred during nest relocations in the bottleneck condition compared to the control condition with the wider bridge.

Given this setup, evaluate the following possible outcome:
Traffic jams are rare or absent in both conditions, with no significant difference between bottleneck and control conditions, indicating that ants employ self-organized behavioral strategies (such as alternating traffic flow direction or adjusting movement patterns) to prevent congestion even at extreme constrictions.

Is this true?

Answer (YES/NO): NO